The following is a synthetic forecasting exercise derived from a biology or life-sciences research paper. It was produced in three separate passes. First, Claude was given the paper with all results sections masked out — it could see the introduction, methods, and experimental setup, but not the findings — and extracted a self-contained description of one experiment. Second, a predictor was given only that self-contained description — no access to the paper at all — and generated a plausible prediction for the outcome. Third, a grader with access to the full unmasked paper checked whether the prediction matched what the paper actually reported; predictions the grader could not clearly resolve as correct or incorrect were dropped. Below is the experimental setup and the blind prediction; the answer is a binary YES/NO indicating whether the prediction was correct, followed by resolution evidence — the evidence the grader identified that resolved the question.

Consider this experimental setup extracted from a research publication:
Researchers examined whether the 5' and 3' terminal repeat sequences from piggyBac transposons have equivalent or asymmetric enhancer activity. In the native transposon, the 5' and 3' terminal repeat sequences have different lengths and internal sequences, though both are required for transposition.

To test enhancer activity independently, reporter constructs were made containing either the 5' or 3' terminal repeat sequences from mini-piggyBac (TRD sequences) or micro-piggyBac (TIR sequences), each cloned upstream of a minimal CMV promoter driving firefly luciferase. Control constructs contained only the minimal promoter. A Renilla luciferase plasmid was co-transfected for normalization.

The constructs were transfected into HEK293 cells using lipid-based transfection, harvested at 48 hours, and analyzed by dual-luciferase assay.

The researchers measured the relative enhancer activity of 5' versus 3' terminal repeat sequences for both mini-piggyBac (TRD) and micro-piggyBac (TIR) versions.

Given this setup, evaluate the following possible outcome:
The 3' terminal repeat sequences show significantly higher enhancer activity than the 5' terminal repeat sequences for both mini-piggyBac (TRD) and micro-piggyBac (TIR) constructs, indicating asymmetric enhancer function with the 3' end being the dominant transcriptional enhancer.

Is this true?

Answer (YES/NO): NO